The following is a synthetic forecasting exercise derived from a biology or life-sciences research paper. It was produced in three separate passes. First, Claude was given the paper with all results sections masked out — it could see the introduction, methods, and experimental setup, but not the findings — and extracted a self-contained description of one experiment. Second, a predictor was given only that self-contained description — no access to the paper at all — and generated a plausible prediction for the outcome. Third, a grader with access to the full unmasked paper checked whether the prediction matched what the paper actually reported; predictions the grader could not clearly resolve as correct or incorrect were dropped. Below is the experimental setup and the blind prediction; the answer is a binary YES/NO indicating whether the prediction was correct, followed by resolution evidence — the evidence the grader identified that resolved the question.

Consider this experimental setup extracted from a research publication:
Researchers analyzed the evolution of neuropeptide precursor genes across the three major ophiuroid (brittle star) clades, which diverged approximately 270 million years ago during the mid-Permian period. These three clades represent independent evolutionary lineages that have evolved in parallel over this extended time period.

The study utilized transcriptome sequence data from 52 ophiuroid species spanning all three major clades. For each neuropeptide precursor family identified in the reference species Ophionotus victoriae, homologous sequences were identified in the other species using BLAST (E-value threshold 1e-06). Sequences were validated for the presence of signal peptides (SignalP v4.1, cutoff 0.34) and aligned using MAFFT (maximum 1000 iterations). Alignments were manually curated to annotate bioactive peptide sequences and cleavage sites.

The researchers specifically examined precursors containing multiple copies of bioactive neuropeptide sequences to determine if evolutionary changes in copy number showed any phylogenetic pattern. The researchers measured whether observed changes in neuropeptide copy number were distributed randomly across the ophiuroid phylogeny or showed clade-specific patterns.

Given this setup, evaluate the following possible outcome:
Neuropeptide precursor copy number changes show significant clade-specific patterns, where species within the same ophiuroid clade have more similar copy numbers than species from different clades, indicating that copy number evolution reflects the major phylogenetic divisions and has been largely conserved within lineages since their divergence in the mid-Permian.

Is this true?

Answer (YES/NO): YES